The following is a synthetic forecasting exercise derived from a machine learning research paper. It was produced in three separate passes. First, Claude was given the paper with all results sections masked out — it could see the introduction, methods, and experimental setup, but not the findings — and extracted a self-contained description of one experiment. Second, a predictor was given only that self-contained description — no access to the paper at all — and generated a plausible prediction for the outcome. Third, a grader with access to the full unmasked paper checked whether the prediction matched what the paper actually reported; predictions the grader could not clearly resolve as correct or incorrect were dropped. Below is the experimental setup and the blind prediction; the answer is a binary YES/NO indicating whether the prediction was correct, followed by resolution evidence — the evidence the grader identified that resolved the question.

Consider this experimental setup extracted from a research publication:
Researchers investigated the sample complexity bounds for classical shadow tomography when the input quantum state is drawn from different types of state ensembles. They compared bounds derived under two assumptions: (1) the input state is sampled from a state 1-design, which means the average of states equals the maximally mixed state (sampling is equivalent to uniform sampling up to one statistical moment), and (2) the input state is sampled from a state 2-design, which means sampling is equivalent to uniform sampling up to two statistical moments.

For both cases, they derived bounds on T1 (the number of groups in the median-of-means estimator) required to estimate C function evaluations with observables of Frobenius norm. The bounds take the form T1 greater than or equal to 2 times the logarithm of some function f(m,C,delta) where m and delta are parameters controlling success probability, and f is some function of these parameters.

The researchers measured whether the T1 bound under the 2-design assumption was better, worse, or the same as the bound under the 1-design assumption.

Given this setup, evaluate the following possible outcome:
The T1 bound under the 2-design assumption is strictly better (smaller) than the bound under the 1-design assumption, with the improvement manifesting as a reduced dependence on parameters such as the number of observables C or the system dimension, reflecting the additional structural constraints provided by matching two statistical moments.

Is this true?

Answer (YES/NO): NO